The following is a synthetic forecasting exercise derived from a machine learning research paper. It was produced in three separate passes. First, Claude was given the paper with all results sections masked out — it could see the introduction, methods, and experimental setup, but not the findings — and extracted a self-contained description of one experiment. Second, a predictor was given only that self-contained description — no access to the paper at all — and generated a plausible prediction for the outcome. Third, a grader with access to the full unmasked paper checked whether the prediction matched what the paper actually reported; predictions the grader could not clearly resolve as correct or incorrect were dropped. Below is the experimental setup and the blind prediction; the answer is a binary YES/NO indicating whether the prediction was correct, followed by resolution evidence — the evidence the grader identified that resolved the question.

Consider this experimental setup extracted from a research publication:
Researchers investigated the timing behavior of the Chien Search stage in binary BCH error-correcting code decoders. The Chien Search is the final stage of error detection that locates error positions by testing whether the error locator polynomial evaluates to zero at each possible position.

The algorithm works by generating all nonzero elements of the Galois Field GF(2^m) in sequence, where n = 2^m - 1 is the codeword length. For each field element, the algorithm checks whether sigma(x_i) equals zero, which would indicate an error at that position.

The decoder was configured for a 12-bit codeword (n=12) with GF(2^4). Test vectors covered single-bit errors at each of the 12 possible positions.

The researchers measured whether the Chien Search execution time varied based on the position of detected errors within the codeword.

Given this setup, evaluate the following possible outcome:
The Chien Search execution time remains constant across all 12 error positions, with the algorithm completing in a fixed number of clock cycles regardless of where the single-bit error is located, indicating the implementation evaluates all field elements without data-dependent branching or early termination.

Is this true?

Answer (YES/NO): YES